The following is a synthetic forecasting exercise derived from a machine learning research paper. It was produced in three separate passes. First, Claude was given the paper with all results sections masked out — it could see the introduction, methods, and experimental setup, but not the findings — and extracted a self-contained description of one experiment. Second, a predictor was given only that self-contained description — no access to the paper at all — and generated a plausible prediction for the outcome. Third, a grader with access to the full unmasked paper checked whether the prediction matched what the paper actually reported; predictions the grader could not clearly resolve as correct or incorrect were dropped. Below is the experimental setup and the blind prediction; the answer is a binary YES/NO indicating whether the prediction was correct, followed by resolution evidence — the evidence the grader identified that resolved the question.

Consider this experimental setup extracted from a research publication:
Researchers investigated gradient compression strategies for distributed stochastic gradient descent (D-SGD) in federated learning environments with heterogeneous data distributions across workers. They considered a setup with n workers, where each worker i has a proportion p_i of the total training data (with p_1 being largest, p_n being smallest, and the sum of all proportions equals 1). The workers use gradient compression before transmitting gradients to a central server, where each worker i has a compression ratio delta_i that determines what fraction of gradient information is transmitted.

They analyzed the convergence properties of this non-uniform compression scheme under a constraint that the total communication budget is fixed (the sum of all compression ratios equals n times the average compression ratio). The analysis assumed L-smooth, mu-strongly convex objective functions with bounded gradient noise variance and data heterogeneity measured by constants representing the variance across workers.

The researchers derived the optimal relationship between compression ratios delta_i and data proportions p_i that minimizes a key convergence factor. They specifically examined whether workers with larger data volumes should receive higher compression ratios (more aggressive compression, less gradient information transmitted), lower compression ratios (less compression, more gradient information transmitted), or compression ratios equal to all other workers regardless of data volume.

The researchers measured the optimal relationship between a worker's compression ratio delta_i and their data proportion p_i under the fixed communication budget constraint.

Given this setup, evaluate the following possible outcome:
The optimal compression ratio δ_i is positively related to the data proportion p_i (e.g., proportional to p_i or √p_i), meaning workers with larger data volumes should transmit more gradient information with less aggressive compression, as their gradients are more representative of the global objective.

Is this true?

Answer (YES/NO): YES